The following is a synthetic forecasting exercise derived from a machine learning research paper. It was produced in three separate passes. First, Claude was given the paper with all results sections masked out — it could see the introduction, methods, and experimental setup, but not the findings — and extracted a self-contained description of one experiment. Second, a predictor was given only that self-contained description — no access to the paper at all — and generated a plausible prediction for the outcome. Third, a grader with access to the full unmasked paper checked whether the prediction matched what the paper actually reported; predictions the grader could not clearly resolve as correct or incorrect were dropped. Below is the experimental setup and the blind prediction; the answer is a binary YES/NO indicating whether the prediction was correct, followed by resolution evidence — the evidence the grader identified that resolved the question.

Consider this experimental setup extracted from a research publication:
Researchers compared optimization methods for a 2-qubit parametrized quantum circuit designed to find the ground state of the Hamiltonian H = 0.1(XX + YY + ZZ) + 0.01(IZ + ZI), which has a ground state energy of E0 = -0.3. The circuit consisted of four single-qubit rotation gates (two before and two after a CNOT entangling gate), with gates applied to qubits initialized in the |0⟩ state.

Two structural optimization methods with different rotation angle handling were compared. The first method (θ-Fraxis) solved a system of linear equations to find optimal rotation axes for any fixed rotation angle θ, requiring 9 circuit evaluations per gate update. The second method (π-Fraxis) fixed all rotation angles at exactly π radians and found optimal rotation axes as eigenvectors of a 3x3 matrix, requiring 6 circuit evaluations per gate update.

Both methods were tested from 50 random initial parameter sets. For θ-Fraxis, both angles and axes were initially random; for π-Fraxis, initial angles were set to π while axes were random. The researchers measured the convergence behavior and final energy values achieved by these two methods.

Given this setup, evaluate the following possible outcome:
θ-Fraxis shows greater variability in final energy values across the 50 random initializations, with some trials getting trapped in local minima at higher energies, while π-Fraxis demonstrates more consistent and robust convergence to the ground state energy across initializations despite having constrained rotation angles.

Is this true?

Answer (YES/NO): NO